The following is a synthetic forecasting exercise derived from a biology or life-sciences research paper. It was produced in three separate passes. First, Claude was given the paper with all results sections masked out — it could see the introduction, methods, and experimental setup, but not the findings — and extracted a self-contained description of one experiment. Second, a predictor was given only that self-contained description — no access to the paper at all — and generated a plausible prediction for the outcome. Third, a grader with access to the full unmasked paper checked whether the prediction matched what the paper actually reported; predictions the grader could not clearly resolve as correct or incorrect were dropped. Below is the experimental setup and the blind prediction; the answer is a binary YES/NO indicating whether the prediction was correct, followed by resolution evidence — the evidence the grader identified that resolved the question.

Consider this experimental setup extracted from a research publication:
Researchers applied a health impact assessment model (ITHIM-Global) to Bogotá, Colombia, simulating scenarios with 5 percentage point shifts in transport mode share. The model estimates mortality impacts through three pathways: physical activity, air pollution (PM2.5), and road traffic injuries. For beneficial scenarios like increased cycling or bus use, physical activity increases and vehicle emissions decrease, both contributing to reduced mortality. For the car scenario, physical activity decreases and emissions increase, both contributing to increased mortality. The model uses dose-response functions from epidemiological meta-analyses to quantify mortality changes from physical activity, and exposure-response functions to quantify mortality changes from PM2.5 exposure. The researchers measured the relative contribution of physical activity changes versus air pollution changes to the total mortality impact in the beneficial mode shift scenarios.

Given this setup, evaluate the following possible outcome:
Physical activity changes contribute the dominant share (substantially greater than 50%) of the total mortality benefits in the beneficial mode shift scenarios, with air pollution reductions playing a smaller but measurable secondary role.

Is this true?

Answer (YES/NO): YES